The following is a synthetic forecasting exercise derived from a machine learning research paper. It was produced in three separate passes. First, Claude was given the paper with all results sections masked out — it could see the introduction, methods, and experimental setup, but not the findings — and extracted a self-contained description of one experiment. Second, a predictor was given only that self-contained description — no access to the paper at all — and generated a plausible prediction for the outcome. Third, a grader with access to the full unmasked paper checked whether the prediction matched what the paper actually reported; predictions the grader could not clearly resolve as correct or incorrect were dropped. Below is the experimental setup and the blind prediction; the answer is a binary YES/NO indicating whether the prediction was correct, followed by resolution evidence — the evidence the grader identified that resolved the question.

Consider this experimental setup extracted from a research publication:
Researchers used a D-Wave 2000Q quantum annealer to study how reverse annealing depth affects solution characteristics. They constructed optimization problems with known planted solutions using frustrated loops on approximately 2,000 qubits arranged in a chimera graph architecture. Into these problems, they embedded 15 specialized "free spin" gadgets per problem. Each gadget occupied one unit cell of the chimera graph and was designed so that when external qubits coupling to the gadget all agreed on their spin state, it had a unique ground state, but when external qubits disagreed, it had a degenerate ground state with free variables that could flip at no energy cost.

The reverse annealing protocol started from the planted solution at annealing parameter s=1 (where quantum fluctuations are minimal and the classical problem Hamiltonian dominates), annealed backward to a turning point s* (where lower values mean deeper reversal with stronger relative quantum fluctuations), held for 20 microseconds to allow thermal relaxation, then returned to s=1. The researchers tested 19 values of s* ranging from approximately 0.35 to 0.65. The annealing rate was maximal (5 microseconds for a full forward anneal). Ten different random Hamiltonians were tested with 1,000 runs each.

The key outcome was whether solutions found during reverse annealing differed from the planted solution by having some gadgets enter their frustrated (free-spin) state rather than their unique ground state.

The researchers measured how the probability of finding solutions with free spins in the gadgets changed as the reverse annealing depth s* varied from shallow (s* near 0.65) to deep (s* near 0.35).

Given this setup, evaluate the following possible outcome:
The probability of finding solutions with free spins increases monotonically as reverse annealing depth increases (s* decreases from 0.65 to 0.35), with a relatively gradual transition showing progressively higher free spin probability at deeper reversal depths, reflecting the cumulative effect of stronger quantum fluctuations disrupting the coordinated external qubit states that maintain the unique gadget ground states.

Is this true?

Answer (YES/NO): NO